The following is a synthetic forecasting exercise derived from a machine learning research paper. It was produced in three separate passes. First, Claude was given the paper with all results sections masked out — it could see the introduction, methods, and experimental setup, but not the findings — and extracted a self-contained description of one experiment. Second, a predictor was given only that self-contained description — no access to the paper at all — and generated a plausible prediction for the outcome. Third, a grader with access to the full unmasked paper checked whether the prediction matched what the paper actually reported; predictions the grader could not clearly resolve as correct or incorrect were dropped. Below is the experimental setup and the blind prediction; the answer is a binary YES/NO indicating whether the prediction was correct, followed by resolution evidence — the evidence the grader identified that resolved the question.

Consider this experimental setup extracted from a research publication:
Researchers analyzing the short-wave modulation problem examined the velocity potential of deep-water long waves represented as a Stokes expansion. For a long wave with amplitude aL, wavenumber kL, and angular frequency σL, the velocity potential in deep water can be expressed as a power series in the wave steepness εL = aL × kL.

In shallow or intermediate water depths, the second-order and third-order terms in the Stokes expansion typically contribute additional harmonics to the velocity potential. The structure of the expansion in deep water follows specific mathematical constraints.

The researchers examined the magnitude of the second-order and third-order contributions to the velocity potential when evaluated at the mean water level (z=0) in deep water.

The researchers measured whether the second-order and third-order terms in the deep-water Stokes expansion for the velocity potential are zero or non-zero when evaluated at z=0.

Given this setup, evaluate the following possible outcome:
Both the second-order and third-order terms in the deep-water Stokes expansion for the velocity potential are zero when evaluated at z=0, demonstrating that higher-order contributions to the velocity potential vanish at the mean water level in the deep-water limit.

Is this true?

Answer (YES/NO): YES